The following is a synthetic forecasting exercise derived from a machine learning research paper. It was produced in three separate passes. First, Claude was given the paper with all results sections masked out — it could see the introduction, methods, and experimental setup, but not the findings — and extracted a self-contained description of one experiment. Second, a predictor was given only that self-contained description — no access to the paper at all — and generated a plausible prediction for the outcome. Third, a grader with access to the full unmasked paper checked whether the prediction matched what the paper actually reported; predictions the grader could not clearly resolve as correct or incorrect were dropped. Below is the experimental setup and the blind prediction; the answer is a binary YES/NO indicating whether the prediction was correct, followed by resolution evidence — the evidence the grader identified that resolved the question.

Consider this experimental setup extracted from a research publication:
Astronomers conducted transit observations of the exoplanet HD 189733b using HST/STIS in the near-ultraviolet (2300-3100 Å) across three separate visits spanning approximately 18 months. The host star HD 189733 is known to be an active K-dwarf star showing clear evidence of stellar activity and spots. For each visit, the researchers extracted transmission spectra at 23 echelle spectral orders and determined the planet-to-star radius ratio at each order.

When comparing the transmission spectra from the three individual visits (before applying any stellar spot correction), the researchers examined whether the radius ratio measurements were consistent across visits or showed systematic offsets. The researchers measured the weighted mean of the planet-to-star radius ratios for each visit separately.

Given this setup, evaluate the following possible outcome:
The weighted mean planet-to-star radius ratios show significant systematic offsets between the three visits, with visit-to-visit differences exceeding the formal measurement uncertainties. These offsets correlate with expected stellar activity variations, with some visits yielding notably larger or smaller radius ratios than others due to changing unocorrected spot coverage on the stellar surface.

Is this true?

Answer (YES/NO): YES